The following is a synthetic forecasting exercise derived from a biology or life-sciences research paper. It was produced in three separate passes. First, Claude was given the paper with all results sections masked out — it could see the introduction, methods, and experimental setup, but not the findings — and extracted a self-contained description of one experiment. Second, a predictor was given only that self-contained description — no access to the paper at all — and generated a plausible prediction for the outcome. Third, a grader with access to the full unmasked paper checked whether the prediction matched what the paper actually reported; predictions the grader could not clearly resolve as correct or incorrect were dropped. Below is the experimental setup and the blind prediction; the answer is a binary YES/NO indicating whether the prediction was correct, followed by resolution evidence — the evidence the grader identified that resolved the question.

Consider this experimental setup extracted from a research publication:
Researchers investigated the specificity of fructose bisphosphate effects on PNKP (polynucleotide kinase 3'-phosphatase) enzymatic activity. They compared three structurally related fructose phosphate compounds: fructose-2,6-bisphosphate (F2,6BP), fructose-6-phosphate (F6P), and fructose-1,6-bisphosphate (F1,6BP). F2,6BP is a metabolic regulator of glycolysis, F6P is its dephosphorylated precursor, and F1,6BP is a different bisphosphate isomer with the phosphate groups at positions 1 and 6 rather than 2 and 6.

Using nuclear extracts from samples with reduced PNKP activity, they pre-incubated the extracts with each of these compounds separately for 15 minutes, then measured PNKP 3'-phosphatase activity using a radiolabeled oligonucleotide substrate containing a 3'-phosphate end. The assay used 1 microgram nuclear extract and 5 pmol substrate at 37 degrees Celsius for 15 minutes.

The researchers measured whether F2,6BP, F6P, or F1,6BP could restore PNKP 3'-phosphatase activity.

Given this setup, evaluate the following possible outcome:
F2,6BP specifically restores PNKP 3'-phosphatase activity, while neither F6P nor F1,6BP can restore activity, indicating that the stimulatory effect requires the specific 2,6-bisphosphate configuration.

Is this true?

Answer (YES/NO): YES